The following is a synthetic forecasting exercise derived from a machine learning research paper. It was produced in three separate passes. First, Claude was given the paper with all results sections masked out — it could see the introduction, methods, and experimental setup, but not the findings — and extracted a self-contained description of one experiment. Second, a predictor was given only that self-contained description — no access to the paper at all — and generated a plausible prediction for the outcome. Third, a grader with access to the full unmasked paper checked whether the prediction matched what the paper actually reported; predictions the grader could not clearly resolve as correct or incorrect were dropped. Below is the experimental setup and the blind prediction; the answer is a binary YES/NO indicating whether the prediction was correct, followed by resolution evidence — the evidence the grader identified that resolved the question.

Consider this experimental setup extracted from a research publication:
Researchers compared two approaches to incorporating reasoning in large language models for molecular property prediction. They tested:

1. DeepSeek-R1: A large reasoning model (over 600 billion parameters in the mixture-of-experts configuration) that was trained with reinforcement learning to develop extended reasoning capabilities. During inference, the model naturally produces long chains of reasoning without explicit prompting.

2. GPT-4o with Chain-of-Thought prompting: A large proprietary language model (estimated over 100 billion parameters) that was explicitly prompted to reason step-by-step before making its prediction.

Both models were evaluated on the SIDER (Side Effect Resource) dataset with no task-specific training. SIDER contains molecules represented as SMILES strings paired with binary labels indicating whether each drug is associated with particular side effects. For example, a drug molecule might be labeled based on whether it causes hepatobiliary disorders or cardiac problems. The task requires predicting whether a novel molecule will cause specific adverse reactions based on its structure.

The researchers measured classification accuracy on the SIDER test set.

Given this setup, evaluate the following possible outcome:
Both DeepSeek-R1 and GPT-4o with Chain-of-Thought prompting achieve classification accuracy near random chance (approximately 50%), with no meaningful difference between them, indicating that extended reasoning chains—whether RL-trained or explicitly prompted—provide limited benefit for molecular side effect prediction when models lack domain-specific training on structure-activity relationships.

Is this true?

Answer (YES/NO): NO